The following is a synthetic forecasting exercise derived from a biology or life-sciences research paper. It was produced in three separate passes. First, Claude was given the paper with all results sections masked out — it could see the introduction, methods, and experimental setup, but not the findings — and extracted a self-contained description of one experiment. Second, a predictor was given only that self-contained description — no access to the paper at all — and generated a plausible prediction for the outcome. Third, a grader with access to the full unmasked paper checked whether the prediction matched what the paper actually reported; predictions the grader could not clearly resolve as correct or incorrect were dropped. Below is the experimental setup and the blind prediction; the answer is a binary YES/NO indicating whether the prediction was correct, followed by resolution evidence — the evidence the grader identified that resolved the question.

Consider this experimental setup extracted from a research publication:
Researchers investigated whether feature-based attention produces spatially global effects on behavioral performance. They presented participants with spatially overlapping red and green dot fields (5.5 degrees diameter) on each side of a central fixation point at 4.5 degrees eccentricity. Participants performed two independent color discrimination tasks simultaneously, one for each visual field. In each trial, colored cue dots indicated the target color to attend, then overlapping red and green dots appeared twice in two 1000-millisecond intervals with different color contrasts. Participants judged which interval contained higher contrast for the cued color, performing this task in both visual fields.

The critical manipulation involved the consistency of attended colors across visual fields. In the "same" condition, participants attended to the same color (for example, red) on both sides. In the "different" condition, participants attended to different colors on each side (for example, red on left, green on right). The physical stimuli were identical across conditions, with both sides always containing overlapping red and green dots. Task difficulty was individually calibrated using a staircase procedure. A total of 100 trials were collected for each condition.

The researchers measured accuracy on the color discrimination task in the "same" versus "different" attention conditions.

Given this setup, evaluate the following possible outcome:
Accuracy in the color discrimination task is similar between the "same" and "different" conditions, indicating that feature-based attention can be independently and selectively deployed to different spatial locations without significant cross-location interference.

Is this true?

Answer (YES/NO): NO